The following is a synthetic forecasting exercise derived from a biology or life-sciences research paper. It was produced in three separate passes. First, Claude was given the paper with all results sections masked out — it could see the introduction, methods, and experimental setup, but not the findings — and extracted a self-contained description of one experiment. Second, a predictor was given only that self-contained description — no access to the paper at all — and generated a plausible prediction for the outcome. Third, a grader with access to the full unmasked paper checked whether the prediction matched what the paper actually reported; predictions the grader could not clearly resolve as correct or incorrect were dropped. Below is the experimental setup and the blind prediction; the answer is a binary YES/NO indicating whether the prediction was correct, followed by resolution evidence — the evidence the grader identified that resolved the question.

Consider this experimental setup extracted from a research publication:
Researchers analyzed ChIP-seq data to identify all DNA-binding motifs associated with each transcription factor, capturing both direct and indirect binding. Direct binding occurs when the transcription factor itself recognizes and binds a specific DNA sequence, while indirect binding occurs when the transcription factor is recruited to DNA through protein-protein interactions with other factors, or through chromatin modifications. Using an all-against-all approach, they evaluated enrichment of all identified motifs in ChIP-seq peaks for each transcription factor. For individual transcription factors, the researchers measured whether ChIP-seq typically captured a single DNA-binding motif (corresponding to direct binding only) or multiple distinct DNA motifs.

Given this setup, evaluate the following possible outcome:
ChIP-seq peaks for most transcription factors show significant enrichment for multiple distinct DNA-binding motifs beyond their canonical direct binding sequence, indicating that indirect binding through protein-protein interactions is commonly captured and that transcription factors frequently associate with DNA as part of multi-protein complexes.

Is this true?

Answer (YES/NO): YES